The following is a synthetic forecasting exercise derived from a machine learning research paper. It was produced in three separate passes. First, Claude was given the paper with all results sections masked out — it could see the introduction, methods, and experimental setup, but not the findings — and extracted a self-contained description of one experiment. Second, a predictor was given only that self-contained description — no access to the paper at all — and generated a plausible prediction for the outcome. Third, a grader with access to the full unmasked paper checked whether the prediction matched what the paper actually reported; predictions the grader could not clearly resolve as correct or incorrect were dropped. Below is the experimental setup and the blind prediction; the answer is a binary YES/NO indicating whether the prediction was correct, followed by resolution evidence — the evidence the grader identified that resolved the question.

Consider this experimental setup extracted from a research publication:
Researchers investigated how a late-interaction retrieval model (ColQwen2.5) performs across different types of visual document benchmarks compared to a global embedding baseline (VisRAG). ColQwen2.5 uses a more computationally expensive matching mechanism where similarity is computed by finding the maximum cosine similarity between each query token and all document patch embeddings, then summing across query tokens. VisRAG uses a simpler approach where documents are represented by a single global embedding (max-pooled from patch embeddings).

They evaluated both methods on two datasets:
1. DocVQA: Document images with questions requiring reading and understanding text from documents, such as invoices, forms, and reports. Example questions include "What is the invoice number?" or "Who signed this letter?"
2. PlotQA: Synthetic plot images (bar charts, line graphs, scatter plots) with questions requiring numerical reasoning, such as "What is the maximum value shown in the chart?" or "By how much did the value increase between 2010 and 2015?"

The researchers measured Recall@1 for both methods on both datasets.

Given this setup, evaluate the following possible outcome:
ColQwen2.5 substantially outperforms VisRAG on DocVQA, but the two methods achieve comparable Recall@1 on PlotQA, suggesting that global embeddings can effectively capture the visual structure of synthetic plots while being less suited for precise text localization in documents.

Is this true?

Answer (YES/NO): NO